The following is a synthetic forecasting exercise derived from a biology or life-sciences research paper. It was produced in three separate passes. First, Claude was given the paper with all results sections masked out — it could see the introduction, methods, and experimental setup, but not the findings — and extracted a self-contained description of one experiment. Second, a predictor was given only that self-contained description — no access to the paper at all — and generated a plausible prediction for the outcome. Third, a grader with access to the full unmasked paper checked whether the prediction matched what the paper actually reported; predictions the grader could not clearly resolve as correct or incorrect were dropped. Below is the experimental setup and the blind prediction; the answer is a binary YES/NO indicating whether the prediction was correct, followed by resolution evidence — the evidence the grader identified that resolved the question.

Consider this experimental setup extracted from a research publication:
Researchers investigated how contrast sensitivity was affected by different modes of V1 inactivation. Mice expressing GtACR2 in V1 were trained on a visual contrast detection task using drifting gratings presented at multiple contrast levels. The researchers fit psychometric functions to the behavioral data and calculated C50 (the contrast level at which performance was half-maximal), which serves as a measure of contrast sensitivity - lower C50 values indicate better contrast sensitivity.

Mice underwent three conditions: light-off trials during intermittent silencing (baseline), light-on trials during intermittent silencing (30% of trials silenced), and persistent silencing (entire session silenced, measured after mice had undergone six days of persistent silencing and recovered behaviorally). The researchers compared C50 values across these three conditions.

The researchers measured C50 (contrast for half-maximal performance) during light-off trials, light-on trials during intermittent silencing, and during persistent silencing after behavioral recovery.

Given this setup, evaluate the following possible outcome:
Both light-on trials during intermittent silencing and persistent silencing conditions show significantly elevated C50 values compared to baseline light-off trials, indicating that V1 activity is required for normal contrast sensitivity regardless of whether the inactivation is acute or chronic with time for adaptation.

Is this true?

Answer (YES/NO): NO